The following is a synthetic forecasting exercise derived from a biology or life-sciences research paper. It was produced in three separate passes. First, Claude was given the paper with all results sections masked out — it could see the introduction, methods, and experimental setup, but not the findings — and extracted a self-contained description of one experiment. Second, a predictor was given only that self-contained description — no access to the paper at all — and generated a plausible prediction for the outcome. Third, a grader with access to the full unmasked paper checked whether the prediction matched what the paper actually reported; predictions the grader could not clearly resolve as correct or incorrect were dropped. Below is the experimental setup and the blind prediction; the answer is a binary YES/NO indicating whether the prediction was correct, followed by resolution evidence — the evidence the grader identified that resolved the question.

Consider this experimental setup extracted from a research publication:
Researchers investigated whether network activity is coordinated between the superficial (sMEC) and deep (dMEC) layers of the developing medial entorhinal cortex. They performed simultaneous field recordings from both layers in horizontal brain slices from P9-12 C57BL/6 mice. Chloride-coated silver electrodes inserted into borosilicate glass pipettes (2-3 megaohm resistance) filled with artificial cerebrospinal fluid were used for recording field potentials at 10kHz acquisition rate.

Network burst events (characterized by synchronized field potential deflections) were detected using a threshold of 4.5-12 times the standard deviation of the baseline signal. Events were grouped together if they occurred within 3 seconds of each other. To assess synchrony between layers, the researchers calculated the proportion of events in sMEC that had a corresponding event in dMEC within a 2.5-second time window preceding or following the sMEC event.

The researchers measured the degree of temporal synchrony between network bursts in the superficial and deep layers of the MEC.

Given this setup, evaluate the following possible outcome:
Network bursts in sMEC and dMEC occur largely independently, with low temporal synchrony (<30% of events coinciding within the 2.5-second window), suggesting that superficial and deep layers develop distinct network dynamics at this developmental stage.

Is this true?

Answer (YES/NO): NO